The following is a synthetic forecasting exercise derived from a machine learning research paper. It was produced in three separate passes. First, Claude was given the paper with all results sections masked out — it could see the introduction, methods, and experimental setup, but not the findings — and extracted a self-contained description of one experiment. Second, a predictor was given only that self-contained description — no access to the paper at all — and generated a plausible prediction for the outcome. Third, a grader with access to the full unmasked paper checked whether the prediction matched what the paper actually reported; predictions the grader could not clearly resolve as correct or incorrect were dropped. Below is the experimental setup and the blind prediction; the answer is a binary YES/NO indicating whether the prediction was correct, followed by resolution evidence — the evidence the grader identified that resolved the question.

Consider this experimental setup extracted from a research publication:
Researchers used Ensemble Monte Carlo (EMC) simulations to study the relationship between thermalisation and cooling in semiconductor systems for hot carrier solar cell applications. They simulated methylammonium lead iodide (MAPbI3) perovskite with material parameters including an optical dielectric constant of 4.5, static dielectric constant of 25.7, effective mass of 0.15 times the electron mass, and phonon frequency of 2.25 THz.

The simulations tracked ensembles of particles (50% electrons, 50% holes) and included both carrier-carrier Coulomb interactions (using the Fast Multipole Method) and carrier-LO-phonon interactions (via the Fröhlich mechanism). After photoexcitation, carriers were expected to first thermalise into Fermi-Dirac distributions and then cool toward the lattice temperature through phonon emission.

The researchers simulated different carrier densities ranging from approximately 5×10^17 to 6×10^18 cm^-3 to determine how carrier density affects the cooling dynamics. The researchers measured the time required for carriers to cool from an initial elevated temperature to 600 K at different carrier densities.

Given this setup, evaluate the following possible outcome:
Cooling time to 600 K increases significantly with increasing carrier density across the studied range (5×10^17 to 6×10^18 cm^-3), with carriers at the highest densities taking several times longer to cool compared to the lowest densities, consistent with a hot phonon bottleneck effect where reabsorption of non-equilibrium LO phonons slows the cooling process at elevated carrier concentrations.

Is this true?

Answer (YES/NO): NO